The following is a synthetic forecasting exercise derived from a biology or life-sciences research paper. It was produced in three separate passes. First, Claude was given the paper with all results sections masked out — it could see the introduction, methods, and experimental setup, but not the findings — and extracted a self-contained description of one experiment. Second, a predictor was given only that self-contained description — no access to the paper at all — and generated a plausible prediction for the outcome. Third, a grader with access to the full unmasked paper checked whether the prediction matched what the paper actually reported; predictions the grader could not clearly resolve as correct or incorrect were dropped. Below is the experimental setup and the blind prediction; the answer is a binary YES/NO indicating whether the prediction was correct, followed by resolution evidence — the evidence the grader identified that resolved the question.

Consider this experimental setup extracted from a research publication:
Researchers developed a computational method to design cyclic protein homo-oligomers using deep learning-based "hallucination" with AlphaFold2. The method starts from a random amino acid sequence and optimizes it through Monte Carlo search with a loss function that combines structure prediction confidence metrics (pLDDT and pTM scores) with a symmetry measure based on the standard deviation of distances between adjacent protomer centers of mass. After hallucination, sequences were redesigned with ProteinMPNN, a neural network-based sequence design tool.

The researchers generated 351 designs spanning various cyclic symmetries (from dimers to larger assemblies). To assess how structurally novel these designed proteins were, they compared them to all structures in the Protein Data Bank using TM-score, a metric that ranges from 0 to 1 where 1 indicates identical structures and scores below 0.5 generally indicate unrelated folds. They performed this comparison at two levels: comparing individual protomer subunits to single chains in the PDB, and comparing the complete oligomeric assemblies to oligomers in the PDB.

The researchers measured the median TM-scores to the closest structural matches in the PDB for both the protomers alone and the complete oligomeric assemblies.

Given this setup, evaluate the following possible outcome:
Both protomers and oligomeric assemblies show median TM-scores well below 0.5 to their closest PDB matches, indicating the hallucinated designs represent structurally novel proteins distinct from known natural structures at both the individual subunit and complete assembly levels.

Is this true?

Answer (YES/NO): NO